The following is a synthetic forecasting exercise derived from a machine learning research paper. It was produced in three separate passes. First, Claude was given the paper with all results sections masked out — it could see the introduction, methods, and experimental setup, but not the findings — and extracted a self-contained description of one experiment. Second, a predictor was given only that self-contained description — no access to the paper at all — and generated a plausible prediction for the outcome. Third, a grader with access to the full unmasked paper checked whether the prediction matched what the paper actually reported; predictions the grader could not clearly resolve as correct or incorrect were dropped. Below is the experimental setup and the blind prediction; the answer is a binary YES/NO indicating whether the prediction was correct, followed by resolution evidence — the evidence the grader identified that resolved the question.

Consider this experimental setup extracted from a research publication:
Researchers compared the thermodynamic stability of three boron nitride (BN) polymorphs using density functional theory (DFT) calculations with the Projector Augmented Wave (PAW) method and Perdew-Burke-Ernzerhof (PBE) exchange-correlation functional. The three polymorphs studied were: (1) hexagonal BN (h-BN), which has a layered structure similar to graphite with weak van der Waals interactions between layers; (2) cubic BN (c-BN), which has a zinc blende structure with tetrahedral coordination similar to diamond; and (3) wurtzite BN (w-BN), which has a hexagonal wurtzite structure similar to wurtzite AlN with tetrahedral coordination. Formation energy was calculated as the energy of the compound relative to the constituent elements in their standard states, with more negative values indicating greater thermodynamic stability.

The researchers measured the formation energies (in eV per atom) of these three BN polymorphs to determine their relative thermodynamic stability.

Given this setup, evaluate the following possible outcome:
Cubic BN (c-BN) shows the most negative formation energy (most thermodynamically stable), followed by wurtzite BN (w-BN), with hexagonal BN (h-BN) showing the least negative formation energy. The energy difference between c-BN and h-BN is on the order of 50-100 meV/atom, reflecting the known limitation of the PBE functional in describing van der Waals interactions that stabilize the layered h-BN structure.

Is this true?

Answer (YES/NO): NO